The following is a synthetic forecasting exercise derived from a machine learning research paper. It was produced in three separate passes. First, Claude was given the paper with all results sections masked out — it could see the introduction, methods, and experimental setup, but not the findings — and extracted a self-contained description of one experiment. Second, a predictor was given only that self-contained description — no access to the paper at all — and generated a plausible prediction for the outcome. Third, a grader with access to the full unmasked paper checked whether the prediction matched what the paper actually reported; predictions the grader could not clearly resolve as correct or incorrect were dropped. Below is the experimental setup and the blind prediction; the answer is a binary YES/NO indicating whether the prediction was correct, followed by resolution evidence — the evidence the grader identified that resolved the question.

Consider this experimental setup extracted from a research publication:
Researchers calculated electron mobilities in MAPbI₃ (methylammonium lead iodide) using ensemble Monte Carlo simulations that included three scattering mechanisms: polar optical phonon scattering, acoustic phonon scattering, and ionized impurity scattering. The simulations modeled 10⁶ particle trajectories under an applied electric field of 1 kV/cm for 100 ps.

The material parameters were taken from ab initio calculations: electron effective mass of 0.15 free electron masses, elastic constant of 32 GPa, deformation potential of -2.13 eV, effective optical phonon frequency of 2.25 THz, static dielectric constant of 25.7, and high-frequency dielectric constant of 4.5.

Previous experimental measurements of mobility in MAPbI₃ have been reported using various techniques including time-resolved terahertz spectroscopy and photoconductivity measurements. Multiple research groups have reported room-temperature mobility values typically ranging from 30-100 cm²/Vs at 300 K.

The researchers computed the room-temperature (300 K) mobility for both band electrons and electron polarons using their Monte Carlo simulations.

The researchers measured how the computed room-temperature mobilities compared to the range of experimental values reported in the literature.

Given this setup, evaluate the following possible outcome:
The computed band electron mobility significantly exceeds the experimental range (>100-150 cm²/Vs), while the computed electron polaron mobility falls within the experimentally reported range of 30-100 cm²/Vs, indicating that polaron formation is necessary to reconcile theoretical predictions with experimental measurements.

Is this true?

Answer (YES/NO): NO